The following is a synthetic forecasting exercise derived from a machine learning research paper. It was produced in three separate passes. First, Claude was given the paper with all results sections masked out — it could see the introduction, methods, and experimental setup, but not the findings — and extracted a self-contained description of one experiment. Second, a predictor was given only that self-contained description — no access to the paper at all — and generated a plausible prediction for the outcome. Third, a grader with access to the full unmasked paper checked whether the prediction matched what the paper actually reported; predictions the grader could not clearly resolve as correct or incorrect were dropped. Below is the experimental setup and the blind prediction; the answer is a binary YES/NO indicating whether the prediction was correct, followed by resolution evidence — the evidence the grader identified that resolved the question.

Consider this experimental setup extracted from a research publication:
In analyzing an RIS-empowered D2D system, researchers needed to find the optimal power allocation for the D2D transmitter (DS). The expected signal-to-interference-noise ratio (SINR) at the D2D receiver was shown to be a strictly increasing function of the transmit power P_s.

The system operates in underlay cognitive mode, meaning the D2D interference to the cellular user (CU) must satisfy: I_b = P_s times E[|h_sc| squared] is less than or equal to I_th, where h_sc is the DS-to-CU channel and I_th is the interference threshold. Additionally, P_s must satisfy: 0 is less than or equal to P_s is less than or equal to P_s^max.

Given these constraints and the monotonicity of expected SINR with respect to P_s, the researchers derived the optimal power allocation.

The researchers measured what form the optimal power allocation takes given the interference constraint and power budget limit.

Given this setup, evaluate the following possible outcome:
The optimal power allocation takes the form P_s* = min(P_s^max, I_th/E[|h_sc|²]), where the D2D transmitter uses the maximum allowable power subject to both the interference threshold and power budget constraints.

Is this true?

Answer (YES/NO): YES